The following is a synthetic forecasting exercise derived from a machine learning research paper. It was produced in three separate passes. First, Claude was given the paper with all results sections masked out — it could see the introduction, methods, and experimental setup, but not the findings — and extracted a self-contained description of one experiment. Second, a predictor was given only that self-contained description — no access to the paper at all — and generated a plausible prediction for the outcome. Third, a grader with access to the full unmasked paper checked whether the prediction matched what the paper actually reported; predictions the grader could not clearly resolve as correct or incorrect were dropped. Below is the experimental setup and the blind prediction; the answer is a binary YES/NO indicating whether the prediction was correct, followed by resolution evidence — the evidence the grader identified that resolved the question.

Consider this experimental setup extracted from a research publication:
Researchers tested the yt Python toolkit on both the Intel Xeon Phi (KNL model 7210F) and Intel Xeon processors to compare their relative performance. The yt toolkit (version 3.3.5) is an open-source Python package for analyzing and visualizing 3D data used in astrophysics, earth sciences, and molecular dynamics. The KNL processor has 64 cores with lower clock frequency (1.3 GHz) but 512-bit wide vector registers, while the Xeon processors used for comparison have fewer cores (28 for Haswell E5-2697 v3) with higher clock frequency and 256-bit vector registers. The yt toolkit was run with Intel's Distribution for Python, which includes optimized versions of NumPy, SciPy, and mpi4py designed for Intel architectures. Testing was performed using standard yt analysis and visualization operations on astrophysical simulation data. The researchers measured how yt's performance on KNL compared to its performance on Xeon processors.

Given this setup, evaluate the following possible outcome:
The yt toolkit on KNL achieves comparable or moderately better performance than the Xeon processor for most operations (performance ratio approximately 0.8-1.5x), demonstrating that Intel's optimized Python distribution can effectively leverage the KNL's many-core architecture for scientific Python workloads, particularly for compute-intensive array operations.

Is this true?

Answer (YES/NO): NO